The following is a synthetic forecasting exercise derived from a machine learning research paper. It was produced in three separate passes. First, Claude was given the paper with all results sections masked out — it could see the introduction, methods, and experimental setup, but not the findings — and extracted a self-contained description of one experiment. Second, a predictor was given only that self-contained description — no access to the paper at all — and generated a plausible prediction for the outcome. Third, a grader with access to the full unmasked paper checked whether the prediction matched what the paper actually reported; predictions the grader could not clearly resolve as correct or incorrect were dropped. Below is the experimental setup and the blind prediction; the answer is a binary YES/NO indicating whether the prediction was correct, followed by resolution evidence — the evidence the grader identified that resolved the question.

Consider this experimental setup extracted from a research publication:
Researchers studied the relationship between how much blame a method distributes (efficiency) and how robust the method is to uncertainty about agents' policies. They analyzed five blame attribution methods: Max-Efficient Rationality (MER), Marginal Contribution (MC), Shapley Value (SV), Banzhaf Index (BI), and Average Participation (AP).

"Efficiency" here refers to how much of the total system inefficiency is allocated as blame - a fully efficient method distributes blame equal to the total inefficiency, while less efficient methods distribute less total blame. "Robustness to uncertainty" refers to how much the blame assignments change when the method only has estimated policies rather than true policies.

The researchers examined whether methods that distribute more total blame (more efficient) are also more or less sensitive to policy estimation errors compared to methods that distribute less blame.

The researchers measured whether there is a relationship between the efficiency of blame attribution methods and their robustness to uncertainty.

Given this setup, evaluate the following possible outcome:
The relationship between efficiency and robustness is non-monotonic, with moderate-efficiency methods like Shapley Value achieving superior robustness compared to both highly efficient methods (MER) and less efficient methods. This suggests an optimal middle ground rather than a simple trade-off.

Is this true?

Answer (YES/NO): NO